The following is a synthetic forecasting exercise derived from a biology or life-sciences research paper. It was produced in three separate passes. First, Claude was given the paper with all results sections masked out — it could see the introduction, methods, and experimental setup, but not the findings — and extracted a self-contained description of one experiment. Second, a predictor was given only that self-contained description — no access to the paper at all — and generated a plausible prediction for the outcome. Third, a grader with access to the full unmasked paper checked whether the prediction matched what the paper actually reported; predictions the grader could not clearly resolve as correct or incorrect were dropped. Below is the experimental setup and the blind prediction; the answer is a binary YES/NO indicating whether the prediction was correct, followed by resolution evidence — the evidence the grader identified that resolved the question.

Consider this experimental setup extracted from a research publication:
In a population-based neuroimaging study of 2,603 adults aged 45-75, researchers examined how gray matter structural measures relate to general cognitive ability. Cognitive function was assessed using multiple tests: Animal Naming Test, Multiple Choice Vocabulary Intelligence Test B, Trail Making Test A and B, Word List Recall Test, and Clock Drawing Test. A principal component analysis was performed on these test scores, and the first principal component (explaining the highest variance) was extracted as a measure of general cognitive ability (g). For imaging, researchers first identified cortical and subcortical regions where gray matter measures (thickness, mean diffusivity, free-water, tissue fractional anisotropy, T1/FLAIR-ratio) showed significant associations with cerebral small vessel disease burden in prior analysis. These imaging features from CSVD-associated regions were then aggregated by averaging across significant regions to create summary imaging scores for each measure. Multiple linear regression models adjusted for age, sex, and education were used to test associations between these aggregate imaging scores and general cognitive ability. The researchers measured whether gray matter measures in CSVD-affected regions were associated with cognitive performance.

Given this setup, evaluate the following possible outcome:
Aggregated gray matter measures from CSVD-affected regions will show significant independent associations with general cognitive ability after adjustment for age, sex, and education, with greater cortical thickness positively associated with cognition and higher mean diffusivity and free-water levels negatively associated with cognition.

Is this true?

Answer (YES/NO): YES